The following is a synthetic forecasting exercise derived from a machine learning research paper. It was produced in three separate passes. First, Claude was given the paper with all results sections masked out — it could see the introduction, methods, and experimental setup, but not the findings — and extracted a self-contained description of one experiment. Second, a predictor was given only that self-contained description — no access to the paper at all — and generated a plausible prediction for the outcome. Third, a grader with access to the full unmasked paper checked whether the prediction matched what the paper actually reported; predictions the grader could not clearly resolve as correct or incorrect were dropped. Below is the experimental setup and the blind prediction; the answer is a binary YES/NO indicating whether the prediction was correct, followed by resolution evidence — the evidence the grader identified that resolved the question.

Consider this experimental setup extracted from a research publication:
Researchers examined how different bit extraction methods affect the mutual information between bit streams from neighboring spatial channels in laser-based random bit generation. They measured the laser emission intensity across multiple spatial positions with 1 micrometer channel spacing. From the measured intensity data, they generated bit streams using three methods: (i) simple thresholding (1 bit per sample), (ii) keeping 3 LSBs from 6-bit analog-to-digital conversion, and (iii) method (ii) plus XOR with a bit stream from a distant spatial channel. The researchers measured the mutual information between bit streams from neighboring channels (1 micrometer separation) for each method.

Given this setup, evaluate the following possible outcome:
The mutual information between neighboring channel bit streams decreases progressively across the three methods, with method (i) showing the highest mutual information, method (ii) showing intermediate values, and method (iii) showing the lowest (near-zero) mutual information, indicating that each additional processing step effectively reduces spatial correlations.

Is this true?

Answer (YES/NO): YES